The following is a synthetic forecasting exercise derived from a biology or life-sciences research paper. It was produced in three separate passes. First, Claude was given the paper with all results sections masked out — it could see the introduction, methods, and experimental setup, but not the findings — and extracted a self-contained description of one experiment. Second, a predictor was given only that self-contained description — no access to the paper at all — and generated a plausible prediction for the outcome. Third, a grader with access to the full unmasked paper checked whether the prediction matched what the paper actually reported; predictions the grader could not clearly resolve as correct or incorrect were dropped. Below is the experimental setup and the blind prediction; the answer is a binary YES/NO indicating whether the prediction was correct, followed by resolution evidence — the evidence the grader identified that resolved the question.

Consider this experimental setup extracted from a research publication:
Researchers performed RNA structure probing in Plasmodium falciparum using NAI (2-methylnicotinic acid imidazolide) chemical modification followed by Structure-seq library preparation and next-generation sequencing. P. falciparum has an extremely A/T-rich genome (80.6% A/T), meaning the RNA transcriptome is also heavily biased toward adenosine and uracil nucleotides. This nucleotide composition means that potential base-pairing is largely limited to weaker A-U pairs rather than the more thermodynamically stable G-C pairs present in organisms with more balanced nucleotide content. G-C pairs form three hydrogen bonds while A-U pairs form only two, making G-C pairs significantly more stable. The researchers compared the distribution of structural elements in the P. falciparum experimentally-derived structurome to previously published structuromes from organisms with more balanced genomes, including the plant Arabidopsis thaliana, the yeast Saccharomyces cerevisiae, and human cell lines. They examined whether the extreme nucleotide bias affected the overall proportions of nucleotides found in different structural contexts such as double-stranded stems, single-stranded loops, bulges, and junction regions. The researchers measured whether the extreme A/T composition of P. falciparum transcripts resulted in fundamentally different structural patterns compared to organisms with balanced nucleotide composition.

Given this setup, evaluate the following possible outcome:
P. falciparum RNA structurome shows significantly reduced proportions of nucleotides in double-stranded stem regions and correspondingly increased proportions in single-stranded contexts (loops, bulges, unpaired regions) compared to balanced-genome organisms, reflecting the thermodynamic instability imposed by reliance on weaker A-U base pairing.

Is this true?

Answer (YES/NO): NO